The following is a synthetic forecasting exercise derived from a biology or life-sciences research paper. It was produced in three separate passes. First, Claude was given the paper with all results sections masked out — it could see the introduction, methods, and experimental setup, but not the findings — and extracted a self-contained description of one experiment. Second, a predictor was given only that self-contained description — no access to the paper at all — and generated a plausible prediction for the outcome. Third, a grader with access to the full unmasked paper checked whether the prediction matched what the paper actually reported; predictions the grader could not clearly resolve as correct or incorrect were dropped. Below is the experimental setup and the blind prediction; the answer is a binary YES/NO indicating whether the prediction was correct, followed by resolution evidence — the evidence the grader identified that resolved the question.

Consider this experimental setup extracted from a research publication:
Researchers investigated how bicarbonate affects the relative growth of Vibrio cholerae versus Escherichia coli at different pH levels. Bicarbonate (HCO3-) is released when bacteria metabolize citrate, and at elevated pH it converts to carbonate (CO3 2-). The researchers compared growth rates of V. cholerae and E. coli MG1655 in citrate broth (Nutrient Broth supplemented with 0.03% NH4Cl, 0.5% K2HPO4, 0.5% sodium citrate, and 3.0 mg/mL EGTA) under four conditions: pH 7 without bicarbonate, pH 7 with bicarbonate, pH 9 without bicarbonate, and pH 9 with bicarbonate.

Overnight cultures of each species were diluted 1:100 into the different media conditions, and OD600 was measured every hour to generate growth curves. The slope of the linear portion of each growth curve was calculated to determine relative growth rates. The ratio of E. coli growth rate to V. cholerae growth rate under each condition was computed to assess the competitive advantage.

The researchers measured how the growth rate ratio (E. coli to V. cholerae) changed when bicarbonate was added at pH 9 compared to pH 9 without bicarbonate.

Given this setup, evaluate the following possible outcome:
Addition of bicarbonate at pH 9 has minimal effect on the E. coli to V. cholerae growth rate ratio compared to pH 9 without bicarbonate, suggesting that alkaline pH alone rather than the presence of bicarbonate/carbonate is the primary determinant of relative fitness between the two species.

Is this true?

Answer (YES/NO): NO